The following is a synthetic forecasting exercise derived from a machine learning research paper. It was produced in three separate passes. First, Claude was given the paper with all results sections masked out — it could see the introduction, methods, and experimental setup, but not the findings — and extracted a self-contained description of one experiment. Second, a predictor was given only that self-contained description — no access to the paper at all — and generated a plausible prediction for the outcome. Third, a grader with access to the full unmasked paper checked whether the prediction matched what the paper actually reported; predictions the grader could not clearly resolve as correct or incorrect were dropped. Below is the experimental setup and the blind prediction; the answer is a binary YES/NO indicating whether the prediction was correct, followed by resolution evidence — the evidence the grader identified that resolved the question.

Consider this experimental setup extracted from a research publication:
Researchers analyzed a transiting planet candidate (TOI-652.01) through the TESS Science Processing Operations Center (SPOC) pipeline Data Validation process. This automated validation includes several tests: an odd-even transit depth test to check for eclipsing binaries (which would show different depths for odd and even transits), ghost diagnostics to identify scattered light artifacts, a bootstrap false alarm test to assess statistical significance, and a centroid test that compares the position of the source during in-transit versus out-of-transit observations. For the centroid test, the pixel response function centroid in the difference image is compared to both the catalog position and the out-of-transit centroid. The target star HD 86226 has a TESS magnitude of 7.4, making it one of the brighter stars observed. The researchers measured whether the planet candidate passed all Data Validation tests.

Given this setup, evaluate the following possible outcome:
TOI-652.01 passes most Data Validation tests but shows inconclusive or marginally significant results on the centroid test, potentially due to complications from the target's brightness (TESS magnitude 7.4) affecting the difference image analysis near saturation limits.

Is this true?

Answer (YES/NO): NO